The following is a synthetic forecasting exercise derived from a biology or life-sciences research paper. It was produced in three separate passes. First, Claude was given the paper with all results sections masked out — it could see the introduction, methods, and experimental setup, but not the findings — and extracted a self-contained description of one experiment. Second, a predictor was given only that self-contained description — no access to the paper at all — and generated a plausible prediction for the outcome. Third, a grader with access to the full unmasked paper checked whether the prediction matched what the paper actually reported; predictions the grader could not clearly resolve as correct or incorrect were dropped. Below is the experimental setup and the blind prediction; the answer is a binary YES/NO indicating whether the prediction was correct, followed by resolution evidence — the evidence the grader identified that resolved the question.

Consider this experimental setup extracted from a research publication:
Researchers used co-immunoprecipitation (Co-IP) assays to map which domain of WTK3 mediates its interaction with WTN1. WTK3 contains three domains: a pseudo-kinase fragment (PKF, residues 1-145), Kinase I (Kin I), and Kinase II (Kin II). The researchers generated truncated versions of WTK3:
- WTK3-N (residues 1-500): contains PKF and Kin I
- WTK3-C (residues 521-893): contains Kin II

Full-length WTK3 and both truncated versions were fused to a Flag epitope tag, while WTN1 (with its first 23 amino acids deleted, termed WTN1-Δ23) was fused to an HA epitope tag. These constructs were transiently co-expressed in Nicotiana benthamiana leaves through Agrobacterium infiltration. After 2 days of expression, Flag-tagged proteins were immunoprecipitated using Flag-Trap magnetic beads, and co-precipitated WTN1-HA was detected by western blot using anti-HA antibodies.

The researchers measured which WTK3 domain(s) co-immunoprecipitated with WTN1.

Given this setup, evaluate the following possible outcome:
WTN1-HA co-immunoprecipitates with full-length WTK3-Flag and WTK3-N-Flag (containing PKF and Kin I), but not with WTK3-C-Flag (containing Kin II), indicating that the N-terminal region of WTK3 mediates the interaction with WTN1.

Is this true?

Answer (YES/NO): NO